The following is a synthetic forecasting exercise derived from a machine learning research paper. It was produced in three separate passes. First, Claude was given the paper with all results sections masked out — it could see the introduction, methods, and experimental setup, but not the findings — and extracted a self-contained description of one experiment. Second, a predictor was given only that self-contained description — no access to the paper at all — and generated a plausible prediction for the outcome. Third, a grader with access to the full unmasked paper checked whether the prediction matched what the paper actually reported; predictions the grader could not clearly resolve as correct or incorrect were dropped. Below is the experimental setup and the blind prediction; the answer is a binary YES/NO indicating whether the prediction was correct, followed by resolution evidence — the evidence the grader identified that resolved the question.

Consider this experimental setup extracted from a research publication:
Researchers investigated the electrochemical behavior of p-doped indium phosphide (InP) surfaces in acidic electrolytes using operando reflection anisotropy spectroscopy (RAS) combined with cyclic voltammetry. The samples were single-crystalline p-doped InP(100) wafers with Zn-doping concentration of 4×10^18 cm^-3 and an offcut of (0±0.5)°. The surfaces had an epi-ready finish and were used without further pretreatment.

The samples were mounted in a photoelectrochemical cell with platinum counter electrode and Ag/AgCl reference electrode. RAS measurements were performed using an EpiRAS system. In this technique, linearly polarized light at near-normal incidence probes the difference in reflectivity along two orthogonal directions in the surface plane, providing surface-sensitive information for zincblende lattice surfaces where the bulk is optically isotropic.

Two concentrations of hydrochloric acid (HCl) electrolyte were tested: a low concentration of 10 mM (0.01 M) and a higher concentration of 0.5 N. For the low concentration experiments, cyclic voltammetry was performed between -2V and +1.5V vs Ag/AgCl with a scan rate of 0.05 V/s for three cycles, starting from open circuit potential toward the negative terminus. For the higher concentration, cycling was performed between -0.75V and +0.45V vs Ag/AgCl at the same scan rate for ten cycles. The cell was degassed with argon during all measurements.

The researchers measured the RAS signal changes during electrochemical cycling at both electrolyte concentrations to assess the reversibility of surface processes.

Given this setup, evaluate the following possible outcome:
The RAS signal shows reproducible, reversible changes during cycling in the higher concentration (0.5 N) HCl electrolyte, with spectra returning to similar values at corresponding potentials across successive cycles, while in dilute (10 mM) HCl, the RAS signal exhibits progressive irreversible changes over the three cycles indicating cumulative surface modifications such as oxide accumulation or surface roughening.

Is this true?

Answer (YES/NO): NO